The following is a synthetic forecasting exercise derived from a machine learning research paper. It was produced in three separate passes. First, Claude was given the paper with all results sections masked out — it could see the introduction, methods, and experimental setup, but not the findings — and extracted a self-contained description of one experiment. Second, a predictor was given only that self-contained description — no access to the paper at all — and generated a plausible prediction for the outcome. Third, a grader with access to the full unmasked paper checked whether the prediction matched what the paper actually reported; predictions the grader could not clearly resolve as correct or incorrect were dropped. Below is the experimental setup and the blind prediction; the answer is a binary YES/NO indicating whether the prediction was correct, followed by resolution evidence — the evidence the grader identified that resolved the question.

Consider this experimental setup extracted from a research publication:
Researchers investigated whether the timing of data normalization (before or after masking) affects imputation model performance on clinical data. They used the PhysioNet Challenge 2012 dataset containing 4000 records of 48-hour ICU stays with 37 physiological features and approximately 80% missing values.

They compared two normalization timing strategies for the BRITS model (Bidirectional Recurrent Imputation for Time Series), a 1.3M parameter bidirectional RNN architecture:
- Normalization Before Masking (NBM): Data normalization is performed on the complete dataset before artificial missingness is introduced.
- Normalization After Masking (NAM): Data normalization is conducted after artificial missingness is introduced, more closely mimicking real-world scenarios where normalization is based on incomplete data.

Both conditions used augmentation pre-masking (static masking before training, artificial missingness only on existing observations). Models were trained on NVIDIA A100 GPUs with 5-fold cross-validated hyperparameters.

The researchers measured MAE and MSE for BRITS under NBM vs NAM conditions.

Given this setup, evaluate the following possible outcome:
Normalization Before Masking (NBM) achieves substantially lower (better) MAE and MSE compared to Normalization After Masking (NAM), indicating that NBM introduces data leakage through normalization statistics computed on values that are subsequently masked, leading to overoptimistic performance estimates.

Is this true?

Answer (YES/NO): NO